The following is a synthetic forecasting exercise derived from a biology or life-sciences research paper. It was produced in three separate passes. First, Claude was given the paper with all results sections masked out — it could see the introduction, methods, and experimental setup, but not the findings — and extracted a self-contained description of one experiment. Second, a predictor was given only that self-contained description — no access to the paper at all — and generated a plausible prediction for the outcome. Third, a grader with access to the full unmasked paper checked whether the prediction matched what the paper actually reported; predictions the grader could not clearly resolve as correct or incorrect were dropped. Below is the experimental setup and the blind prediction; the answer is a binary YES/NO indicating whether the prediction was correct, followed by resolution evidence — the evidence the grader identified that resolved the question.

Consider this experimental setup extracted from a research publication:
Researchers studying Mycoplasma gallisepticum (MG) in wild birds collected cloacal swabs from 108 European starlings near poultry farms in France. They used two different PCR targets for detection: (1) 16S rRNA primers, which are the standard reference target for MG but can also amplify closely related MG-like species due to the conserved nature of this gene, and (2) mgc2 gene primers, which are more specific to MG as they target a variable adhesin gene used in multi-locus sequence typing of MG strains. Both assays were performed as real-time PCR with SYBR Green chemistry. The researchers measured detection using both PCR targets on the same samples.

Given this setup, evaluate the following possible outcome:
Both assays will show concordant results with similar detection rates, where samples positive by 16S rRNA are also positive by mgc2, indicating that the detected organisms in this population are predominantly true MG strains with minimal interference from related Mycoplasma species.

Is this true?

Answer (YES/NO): NO